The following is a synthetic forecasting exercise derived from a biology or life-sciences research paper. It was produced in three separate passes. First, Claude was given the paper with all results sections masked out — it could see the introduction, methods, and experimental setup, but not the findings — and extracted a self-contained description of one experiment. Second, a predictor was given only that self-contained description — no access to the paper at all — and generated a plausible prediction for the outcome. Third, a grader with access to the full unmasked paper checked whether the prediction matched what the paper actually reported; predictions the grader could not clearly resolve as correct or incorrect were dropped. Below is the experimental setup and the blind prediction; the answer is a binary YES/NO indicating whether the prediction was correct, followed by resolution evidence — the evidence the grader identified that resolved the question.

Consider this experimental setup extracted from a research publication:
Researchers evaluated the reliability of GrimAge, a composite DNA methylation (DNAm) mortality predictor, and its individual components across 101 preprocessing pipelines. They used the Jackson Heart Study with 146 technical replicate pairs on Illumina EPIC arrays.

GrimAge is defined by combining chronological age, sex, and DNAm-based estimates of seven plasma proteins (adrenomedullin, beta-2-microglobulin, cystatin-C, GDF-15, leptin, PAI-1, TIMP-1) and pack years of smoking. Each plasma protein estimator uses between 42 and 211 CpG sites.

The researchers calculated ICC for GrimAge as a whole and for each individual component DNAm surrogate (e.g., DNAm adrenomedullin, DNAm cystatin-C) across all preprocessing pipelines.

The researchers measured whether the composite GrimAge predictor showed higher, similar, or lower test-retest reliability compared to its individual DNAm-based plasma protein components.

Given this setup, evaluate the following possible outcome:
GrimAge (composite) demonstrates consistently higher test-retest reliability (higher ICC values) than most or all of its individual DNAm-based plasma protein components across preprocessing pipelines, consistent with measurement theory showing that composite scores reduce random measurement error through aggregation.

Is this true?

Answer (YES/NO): YES